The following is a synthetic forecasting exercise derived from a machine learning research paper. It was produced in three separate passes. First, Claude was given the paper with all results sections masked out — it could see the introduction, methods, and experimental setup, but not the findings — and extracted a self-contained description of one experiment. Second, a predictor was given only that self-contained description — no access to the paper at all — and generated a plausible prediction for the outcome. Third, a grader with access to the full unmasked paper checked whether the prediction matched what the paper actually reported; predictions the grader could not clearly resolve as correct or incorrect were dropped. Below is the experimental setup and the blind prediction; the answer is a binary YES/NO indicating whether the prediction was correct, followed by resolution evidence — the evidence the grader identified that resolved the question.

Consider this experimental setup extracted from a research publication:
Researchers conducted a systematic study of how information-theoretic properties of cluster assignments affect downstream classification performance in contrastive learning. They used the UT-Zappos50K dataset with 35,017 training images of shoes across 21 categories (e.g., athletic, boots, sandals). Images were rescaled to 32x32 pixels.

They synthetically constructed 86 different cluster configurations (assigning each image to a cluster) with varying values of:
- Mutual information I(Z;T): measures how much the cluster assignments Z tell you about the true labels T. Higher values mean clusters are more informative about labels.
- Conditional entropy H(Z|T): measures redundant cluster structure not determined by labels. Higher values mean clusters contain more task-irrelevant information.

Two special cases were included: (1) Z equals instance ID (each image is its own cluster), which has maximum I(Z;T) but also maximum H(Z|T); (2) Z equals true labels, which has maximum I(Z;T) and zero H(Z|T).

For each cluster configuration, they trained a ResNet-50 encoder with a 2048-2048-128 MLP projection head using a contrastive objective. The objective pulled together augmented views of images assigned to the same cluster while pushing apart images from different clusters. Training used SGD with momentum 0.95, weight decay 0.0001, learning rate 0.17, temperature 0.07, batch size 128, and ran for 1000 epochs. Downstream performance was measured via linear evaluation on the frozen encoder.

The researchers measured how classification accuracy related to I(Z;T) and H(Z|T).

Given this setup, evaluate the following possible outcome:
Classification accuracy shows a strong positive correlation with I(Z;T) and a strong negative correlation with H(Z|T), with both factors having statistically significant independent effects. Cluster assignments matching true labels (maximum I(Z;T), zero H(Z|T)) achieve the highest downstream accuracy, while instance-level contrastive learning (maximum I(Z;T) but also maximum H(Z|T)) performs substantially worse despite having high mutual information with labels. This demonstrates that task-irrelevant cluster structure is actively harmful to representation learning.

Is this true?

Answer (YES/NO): YES